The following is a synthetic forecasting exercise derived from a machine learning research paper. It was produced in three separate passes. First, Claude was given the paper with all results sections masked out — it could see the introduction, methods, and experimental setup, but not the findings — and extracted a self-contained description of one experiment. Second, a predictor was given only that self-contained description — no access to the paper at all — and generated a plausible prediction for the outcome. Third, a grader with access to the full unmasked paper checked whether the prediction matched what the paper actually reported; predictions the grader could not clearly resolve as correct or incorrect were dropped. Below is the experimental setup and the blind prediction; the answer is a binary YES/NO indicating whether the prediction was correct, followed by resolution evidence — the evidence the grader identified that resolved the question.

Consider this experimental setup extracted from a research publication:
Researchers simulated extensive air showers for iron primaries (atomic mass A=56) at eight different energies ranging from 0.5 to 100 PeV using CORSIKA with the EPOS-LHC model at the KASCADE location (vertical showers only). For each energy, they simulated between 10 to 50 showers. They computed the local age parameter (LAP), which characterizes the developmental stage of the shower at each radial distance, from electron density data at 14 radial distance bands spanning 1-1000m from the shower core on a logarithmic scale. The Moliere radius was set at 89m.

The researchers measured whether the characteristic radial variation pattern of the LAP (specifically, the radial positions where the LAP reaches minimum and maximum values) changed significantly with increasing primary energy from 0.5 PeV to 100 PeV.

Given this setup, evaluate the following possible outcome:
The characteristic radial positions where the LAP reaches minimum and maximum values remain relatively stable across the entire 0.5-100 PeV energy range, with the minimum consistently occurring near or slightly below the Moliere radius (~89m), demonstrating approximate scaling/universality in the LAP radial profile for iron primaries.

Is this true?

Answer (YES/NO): NO